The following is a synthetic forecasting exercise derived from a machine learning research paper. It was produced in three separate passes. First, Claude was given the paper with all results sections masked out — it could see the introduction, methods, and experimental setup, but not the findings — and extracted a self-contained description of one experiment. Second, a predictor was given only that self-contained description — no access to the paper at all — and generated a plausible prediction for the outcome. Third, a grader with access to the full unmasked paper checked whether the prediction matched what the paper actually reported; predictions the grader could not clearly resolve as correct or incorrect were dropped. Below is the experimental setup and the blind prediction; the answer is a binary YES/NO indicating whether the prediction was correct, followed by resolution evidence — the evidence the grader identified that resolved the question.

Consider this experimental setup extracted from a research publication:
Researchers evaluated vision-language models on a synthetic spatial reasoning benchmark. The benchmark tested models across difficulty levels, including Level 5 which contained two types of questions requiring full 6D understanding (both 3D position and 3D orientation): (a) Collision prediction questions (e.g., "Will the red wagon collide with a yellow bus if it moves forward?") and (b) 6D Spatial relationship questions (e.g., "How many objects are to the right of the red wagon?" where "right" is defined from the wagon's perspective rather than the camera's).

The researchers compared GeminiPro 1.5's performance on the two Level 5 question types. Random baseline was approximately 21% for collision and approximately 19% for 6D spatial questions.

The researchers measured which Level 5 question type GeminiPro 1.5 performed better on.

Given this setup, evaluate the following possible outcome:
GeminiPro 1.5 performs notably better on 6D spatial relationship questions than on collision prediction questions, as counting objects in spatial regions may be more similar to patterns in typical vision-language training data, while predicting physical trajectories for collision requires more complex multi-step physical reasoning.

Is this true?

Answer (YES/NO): NO